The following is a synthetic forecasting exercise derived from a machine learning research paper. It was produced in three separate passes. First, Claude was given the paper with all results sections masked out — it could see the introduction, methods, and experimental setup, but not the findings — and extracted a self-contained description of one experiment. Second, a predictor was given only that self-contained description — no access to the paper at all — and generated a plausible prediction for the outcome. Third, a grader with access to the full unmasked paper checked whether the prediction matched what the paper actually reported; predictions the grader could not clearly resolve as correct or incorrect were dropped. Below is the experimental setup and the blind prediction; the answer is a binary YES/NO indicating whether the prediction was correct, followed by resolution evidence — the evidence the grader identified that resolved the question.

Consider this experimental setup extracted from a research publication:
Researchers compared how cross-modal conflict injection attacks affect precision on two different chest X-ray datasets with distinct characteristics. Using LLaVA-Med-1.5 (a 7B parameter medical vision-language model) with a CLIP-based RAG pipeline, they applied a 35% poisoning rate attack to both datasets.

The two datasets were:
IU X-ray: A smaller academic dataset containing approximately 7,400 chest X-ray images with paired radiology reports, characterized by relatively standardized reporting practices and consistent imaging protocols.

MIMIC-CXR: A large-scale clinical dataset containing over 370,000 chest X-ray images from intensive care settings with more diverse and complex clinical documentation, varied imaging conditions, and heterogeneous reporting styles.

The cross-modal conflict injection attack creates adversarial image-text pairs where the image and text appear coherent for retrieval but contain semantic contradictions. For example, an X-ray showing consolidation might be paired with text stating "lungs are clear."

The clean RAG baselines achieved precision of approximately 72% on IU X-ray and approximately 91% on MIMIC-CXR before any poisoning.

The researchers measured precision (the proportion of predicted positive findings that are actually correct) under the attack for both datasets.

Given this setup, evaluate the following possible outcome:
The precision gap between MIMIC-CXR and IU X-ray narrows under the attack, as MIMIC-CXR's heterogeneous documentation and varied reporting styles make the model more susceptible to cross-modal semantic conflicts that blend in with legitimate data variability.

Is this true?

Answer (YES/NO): NO